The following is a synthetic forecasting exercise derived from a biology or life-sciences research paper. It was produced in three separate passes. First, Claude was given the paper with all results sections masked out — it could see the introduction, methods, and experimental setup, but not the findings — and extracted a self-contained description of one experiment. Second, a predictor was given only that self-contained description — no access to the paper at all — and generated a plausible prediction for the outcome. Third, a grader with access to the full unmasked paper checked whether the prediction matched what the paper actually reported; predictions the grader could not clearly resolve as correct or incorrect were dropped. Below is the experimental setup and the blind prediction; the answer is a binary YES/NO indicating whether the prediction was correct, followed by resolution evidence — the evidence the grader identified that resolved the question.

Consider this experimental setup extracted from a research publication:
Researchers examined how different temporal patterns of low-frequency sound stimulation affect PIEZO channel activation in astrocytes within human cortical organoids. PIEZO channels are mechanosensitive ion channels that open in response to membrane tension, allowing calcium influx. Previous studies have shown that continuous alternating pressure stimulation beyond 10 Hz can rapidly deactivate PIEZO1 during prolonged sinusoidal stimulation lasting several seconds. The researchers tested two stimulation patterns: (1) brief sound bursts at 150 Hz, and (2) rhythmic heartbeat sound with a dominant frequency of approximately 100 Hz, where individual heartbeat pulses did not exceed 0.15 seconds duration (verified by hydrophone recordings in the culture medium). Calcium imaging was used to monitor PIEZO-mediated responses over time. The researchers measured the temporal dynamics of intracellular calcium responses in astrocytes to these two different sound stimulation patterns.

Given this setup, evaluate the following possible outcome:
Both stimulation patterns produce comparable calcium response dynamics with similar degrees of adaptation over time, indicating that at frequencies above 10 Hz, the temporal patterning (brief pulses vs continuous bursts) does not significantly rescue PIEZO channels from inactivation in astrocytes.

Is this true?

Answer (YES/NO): NO